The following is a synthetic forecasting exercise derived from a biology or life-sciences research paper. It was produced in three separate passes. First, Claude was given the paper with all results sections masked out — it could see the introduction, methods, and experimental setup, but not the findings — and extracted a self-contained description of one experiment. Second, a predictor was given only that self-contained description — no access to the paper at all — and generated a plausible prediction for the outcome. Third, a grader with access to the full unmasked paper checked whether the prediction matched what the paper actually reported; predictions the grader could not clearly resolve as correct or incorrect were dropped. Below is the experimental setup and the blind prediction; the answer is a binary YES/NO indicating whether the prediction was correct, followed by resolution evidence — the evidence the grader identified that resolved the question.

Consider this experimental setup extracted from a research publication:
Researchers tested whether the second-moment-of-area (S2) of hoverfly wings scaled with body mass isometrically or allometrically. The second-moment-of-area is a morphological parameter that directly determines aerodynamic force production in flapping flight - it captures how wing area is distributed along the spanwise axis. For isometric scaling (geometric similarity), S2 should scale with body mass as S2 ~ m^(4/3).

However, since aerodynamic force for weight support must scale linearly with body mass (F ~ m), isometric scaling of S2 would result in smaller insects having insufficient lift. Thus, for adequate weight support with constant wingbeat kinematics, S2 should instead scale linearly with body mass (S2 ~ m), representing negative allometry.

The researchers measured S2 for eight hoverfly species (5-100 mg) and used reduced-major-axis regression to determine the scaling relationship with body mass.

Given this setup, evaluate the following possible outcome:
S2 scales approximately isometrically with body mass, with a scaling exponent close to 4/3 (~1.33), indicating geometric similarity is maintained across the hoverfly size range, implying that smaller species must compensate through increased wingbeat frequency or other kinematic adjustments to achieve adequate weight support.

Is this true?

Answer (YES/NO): NO